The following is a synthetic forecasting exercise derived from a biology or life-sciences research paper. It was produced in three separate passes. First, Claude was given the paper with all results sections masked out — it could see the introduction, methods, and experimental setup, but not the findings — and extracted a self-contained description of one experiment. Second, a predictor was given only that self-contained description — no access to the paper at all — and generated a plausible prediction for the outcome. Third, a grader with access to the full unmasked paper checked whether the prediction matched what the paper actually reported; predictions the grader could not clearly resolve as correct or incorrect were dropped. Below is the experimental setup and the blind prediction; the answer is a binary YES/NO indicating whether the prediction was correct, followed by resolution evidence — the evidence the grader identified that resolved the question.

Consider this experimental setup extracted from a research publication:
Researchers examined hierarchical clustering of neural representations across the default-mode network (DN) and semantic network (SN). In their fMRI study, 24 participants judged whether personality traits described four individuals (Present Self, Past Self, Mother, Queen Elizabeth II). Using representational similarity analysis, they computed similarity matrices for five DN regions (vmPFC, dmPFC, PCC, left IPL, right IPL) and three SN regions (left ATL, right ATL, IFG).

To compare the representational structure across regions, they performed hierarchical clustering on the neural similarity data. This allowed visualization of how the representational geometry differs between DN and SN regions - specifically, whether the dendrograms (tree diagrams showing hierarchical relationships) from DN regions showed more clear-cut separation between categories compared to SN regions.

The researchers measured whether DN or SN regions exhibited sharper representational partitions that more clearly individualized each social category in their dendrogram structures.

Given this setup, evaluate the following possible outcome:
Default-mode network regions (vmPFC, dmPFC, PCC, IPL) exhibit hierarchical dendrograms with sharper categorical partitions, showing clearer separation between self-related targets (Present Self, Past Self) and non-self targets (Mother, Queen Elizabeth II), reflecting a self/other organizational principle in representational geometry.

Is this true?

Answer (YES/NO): YES